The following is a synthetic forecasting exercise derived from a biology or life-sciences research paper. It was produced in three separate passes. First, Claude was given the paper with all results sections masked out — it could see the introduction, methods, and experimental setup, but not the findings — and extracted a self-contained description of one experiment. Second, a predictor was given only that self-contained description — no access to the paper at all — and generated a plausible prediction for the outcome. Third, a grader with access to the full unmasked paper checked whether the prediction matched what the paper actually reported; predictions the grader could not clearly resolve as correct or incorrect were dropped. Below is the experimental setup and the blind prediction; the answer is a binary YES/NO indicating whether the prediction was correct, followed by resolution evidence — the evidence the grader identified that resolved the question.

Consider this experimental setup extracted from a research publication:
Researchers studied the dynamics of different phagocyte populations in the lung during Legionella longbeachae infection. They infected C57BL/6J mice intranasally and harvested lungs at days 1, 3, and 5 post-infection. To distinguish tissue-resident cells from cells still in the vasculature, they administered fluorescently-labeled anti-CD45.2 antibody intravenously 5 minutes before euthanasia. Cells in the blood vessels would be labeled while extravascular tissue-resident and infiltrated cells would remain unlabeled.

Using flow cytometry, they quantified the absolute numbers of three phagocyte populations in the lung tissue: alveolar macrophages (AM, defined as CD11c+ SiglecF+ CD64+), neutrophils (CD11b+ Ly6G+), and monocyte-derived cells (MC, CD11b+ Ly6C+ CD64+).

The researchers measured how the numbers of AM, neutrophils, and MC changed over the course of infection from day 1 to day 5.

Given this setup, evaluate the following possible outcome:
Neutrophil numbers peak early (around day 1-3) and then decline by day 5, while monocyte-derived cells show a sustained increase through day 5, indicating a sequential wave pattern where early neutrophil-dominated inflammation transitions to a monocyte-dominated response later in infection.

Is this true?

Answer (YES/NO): NO